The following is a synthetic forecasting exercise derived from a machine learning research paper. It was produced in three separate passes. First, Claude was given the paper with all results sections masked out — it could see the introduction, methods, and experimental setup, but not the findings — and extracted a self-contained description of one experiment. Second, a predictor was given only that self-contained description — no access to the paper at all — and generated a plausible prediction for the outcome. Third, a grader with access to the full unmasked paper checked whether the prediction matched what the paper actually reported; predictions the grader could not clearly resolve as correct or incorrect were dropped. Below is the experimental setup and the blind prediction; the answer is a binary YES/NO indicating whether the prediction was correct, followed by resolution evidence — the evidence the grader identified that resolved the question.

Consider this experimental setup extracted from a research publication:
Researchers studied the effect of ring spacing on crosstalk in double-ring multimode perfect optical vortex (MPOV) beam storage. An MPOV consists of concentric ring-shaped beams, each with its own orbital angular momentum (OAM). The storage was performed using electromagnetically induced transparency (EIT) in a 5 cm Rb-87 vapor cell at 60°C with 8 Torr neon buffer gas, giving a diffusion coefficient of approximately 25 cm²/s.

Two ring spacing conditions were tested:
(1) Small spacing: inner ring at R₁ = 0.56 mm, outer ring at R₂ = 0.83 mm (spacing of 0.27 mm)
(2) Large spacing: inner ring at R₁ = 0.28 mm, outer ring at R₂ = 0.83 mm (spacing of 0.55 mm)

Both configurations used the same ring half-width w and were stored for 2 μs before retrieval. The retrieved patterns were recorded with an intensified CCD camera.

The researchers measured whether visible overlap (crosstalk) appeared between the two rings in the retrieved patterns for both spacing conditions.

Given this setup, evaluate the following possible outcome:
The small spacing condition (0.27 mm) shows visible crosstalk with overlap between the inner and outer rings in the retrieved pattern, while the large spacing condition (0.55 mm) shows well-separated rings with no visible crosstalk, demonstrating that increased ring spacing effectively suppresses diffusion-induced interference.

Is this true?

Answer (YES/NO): YES